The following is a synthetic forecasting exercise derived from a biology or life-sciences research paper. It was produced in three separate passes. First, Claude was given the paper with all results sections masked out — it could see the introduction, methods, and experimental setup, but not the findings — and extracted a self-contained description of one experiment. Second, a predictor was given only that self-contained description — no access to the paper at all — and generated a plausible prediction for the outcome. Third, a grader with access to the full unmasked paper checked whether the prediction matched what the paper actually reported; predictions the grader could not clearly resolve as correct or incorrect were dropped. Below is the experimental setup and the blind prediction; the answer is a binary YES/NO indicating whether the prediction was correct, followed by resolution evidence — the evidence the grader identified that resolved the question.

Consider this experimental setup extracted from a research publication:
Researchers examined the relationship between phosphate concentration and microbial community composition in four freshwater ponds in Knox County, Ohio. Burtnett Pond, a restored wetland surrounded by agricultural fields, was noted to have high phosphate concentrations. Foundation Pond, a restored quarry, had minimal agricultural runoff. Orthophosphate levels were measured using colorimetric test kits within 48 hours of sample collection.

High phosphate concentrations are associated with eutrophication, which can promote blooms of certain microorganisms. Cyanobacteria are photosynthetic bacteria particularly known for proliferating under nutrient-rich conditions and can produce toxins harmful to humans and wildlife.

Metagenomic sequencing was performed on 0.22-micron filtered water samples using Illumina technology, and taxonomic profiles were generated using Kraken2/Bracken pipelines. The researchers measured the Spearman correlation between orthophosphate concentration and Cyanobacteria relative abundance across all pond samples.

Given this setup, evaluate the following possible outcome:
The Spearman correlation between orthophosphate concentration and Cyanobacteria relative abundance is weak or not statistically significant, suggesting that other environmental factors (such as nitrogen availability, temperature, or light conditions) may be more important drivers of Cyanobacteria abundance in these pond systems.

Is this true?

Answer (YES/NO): YES